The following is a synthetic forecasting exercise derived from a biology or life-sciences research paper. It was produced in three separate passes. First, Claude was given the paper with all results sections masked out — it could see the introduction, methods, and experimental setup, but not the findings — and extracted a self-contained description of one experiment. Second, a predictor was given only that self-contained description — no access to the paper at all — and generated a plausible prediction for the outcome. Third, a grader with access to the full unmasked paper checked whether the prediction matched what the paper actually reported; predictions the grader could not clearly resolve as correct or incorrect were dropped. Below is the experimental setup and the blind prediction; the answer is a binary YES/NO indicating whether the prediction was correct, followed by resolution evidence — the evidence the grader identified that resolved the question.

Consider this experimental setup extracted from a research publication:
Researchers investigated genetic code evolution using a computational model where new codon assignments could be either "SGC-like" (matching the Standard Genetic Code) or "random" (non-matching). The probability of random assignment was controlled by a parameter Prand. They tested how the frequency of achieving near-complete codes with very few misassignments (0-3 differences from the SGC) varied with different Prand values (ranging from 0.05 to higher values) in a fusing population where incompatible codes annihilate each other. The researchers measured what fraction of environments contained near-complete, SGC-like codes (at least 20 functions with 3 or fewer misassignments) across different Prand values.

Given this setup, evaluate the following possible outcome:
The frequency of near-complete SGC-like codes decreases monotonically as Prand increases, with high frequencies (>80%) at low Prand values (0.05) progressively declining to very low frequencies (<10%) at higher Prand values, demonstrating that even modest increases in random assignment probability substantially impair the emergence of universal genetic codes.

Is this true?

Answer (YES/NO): NO